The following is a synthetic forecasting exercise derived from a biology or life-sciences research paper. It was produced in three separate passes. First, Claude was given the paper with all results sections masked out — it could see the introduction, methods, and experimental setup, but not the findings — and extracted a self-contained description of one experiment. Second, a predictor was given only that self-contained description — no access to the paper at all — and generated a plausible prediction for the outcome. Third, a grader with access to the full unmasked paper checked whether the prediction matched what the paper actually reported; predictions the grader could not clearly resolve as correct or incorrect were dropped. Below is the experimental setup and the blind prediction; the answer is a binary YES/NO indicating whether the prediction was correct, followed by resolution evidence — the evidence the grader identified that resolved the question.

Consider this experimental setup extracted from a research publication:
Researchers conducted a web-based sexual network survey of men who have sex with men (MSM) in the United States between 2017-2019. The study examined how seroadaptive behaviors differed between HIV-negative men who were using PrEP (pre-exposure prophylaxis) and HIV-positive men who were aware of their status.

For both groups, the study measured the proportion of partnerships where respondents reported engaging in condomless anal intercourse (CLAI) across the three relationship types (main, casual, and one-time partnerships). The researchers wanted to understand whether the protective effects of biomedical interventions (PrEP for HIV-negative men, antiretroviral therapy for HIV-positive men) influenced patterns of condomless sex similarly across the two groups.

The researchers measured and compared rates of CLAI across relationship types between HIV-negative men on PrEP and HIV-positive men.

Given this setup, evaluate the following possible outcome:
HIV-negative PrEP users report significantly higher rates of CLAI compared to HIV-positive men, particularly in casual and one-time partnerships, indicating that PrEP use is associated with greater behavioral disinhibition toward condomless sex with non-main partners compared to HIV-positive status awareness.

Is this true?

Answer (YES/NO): NO